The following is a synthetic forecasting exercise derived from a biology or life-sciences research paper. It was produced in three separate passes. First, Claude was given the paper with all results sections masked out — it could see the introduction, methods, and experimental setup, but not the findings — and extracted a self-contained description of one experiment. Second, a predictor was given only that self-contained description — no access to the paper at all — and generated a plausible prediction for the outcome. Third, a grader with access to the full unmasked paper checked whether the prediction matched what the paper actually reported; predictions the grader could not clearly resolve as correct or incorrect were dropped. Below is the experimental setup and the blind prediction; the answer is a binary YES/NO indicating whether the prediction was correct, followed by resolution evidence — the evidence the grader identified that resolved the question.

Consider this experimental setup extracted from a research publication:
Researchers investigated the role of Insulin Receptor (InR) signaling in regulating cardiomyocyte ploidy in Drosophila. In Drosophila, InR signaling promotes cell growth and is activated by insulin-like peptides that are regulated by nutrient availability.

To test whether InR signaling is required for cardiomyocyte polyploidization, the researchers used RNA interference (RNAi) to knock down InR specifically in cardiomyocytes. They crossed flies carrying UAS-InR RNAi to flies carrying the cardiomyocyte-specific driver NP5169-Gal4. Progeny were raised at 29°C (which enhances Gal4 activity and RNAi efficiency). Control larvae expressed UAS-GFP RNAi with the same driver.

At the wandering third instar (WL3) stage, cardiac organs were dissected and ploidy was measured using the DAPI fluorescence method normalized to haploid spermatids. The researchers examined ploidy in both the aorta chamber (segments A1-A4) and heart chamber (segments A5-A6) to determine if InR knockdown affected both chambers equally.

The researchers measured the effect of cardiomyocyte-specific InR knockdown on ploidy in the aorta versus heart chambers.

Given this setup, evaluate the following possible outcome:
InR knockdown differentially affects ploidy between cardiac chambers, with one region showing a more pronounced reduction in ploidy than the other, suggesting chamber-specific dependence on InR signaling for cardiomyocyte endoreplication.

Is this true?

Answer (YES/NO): YES